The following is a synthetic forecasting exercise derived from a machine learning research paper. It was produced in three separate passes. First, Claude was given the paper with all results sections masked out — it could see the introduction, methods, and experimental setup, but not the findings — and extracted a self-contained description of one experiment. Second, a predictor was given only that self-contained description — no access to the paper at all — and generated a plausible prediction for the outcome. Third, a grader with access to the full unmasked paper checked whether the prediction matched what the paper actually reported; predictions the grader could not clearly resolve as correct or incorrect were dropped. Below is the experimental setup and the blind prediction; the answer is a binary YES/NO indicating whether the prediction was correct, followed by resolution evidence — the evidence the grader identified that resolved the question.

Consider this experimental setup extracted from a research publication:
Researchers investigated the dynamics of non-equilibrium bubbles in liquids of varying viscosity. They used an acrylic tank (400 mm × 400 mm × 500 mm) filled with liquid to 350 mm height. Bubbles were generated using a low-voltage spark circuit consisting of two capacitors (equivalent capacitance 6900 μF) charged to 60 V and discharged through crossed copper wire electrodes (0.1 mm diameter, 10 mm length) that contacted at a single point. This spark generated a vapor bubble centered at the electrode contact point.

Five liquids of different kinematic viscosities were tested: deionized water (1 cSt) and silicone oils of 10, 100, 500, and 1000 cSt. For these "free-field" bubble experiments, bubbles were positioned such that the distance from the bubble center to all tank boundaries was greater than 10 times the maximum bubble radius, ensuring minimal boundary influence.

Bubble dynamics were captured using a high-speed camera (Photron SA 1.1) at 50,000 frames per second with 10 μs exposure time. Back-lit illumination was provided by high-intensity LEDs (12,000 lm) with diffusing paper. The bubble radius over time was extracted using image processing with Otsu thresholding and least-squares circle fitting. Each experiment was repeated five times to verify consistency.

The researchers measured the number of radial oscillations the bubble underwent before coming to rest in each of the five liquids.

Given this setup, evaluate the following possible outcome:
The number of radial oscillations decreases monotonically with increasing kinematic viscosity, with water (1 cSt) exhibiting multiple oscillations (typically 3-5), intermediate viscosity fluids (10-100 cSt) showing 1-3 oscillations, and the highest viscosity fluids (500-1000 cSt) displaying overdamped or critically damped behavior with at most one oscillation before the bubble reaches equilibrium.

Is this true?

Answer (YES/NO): NO